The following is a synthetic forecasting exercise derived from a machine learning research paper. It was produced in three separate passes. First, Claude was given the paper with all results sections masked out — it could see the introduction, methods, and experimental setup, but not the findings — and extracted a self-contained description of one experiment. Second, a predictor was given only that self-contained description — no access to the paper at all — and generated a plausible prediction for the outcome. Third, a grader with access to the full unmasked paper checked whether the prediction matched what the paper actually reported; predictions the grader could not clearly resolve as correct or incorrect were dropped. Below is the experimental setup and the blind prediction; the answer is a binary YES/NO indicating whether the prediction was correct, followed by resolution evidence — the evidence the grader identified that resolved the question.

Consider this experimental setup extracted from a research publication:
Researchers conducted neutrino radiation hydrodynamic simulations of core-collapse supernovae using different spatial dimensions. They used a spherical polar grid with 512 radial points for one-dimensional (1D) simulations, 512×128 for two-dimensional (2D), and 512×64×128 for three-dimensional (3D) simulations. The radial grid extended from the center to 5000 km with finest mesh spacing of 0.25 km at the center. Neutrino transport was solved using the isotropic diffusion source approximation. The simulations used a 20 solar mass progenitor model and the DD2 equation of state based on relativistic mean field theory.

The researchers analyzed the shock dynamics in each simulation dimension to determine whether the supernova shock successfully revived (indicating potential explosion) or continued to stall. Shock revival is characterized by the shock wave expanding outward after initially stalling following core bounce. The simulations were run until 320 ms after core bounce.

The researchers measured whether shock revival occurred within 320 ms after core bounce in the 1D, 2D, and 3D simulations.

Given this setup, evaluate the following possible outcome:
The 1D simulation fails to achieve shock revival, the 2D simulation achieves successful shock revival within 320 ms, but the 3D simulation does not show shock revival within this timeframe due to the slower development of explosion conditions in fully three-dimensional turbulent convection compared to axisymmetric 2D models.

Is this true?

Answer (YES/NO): NO